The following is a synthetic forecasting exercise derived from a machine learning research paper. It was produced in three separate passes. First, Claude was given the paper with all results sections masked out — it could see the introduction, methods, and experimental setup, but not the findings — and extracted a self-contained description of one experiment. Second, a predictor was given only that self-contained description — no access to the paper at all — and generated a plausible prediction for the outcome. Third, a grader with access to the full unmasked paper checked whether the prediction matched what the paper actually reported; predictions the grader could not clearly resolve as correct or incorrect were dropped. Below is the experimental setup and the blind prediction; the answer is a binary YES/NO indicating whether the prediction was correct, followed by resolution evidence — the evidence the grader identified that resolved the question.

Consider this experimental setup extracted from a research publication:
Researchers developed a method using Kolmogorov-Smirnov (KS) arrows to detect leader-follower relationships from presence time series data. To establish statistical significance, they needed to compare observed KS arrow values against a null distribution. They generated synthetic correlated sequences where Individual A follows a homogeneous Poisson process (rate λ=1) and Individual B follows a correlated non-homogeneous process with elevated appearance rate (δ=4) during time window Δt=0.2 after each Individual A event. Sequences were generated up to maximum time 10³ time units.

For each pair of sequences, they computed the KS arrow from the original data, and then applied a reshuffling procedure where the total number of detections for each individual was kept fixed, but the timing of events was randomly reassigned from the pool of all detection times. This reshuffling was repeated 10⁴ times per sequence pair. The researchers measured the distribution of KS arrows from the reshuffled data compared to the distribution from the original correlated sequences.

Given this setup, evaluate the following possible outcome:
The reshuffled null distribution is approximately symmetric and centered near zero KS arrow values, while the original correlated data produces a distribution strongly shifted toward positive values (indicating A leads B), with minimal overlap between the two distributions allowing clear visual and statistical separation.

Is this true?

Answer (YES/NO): NO